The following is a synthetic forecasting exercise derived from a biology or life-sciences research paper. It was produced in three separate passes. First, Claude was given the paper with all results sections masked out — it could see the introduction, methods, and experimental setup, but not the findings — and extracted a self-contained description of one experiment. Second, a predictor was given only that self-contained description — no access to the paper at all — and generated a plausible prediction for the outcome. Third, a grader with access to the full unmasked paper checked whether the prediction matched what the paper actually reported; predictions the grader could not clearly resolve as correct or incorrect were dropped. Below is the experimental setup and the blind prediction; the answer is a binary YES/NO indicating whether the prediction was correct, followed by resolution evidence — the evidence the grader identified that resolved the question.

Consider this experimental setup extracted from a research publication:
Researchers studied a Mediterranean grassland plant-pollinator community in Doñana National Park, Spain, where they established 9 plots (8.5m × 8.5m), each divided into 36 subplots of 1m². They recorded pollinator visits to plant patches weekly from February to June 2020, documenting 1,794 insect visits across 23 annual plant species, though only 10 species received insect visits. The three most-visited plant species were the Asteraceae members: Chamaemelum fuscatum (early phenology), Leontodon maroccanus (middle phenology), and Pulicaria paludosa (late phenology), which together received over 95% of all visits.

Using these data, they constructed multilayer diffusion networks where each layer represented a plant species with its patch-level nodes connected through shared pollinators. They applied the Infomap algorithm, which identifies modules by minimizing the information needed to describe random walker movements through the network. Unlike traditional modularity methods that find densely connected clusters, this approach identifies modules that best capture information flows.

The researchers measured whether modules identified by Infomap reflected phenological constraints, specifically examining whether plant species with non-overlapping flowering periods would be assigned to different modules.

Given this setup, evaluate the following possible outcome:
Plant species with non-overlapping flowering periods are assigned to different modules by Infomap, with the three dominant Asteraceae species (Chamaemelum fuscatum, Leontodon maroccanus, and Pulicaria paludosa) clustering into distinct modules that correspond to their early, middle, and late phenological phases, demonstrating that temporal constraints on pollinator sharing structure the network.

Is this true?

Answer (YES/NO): NO